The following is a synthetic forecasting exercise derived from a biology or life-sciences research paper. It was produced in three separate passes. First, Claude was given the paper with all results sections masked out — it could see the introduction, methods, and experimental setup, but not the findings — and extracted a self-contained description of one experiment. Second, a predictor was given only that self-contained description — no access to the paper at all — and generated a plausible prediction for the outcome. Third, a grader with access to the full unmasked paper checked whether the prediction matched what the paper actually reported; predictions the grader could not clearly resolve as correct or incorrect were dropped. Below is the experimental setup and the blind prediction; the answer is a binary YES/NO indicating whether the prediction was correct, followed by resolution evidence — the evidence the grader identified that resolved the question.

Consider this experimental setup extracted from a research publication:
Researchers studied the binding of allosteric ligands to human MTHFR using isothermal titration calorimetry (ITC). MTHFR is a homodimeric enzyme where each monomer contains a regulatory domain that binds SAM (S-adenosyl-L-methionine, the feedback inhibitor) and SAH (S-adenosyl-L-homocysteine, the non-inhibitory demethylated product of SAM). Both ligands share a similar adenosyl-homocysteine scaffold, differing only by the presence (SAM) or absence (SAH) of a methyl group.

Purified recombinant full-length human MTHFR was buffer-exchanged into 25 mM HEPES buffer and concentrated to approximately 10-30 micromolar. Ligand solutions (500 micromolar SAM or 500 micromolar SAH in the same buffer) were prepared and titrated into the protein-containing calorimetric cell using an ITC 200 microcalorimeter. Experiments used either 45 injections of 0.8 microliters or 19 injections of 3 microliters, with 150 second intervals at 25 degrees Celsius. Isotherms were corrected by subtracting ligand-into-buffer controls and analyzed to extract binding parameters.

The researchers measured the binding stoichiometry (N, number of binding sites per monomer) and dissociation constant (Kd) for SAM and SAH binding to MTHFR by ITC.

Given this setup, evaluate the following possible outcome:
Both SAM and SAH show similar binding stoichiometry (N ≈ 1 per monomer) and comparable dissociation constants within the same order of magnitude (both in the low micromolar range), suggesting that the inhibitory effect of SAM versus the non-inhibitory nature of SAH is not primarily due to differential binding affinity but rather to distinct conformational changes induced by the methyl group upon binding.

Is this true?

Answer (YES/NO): NO